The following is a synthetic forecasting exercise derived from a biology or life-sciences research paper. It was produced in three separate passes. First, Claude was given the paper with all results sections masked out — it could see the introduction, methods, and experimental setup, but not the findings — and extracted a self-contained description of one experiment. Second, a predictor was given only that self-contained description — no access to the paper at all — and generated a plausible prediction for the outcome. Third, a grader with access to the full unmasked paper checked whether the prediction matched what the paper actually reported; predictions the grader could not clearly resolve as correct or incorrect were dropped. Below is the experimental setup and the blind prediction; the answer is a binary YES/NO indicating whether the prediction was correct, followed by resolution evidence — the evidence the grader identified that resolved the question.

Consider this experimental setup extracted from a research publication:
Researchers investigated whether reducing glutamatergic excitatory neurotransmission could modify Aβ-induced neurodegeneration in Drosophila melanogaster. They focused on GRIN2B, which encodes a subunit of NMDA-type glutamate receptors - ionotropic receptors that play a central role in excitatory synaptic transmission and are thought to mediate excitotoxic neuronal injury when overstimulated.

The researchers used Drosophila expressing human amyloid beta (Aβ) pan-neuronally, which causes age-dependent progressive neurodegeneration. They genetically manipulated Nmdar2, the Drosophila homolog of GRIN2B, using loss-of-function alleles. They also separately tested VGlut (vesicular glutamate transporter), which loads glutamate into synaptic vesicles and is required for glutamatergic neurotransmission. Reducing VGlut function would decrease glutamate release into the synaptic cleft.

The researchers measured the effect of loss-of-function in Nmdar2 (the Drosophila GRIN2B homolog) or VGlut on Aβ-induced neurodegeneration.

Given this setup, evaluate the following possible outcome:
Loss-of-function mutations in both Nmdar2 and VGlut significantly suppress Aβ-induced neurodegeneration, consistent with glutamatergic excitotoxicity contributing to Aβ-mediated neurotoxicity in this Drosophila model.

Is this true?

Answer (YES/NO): YES